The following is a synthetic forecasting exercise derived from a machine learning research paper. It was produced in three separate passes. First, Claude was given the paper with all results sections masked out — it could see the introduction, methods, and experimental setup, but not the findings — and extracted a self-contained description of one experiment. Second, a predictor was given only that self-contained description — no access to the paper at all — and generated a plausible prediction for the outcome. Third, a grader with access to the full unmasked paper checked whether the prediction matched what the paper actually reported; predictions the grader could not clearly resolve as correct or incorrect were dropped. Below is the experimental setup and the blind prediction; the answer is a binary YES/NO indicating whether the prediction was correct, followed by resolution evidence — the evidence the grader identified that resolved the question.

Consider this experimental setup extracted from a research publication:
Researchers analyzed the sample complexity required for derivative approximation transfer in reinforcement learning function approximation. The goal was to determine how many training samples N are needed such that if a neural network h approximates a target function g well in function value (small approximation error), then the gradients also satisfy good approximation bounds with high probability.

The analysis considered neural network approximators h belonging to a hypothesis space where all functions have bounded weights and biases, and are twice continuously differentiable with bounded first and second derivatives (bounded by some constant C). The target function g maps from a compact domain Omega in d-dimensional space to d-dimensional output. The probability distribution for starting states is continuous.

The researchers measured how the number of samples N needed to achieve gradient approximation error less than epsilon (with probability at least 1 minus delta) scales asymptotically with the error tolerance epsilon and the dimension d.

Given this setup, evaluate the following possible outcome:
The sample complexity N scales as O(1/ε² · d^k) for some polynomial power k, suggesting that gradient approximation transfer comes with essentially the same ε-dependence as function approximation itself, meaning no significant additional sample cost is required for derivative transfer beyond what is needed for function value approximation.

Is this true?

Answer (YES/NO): NO